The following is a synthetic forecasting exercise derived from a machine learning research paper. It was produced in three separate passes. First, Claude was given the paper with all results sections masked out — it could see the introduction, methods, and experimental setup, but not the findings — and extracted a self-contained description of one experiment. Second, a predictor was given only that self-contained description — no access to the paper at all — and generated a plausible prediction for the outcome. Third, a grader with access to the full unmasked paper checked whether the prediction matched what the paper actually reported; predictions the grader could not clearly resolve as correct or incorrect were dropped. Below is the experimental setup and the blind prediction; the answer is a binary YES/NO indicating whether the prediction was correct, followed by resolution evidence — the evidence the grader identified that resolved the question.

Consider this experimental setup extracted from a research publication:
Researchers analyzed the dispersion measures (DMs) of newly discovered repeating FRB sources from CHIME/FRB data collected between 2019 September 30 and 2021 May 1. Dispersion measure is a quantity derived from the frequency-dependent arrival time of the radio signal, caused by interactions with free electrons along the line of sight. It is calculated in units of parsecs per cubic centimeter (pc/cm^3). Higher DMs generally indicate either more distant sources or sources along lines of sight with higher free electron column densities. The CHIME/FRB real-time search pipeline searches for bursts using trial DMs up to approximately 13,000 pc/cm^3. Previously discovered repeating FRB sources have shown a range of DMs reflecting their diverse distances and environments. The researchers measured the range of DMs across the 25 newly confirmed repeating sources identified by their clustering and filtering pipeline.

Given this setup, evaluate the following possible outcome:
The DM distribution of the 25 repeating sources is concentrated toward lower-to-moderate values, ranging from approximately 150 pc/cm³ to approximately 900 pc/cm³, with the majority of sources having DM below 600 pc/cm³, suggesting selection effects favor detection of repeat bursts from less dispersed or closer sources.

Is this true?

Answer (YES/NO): NO